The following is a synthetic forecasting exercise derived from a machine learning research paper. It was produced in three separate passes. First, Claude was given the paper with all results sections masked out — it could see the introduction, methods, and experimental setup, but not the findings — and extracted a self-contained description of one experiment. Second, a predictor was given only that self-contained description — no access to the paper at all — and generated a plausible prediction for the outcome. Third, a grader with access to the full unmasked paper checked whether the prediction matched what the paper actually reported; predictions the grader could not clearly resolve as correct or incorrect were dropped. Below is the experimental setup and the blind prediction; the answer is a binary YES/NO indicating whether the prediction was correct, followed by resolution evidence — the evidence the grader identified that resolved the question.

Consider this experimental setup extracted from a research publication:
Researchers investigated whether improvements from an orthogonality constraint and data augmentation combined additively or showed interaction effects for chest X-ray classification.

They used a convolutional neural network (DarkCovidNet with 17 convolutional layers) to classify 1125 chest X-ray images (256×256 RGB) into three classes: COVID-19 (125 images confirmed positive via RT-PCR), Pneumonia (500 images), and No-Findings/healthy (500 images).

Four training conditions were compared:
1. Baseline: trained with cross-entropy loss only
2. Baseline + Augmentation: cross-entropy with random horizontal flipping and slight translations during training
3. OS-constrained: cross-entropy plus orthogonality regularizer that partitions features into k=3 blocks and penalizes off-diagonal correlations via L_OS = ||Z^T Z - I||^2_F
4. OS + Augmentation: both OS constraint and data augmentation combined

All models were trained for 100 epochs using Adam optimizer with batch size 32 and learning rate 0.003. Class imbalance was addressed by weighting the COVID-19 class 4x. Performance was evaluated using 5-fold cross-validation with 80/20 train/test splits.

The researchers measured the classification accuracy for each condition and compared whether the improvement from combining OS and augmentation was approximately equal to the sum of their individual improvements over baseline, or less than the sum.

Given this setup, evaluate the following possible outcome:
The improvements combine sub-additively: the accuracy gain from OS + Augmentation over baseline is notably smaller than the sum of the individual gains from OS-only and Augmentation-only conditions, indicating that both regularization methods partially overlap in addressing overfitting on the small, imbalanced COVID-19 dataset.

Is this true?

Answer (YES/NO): YES